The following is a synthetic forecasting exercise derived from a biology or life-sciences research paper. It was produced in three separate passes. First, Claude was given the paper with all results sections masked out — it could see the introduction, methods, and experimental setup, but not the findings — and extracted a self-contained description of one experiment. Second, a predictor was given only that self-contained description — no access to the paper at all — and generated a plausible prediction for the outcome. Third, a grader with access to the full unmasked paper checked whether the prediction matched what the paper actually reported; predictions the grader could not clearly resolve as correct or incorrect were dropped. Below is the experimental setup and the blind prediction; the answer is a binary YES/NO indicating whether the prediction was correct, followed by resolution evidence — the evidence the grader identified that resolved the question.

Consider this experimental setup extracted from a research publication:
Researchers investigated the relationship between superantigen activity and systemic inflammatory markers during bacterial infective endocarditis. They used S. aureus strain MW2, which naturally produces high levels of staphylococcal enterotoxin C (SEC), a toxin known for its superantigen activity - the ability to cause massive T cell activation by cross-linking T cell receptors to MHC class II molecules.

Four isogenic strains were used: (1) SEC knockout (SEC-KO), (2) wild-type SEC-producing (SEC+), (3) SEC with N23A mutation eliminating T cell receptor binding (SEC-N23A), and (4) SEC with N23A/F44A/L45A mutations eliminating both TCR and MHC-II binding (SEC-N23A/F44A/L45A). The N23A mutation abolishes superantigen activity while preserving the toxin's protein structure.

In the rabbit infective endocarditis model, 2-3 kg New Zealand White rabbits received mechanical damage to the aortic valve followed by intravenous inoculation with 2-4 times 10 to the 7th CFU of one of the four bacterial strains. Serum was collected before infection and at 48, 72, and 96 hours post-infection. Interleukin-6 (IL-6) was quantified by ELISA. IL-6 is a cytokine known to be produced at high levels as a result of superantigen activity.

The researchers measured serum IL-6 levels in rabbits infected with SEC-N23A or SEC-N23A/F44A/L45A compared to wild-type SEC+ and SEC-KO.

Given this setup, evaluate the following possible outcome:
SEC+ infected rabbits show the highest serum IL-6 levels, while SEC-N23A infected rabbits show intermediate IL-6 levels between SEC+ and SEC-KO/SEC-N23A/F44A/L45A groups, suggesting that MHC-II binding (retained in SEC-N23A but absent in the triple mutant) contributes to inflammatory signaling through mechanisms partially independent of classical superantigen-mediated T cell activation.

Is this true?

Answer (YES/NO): NO